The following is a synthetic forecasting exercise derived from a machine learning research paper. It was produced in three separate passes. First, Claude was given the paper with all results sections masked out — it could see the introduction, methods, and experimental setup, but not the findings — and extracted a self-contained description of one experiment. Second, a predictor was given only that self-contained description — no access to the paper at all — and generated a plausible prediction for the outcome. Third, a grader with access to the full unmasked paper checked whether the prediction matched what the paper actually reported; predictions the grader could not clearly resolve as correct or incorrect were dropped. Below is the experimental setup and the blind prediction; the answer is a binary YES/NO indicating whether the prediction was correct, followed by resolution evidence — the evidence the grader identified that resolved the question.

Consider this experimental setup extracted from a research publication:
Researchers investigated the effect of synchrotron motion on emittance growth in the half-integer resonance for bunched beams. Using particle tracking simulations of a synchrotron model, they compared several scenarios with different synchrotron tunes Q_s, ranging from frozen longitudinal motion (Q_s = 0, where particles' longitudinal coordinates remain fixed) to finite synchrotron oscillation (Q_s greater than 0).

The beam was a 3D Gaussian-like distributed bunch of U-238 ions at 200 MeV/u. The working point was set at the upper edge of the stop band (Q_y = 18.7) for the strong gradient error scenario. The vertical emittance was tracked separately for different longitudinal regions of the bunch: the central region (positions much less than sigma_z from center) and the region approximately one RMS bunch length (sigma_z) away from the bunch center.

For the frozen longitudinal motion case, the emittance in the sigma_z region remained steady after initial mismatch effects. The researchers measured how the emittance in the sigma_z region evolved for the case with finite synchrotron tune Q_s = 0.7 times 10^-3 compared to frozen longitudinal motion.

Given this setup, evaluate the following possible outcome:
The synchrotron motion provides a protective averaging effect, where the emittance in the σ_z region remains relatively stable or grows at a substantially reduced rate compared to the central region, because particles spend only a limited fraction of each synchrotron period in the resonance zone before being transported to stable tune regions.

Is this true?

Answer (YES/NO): NO